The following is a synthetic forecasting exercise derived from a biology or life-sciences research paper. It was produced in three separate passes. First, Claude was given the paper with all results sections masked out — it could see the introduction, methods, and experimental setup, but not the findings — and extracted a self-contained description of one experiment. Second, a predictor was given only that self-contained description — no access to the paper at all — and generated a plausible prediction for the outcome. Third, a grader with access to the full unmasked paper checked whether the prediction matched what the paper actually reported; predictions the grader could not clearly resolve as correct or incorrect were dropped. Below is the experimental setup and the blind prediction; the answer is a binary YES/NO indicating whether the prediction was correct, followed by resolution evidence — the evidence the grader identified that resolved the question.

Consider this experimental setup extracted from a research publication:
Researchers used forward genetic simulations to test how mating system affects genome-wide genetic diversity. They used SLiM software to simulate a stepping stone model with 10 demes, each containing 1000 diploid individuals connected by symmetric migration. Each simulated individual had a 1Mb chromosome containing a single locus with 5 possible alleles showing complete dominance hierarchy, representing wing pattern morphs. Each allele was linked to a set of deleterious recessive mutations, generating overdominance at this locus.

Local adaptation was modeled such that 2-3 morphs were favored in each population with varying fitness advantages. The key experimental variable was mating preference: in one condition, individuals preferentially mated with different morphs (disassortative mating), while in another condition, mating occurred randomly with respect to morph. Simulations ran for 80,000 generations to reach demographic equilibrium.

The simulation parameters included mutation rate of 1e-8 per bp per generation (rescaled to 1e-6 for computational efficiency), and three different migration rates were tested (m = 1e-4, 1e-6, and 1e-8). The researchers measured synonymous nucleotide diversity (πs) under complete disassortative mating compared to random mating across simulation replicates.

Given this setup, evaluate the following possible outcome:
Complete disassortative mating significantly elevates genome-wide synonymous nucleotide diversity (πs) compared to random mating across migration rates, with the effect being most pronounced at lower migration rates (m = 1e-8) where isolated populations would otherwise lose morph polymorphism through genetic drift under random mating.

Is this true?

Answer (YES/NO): NO